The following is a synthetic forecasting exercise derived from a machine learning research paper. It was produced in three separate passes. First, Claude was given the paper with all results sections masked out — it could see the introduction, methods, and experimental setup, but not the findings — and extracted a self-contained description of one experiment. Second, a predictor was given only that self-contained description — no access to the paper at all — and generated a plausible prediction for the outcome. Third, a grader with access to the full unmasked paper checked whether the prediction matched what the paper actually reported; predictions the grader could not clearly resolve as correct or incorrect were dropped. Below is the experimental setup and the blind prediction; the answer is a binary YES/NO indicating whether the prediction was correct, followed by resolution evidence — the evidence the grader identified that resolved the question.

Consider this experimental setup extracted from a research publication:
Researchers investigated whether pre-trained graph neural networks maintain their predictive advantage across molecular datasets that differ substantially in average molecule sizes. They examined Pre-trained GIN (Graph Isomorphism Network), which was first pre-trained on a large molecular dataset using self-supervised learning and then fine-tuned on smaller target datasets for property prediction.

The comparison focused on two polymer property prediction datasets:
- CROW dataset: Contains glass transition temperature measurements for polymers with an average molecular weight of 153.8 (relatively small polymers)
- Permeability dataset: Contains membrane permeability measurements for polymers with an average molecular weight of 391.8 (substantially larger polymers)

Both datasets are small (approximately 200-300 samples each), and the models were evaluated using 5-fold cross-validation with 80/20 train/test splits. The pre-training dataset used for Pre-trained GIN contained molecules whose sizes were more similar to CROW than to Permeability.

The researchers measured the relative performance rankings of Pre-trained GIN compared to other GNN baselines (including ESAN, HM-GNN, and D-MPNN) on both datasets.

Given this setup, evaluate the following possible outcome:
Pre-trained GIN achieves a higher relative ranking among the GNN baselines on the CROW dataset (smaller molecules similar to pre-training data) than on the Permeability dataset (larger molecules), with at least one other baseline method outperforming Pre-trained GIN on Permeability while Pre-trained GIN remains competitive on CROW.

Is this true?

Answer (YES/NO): YES